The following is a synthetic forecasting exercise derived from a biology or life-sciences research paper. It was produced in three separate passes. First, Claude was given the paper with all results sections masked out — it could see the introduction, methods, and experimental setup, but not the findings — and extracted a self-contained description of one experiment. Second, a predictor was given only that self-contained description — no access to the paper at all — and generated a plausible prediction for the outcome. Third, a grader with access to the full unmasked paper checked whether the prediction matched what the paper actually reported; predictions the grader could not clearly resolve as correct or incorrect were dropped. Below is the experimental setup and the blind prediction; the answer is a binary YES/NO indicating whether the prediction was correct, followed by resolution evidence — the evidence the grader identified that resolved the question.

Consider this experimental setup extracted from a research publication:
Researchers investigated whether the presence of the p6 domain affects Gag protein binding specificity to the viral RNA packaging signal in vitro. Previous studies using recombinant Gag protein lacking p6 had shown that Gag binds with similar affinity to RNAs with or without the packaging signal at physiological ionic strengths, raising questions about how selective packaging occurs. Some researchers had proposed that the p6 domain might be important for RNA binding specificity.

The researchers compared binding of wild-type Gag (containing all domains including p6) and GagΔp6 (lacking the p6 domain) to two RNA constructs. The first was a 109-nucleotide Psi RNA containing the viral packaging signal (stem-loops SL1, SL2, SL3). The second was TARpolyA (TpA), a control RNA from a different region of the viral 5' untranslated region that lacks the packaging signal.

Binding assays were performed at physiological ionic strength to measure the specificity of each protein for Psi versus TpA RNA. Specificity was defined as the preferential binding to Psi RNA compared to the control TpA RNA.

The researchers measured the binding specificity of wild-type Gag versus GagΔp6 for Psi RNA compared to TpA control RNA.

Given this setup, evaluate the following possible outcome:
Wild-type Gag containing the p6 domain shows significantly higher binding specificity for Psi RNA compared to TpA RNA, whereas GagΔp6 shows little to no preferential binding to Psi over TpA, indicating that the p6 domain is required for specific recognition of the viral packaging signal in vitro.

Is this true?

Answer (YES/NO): NO